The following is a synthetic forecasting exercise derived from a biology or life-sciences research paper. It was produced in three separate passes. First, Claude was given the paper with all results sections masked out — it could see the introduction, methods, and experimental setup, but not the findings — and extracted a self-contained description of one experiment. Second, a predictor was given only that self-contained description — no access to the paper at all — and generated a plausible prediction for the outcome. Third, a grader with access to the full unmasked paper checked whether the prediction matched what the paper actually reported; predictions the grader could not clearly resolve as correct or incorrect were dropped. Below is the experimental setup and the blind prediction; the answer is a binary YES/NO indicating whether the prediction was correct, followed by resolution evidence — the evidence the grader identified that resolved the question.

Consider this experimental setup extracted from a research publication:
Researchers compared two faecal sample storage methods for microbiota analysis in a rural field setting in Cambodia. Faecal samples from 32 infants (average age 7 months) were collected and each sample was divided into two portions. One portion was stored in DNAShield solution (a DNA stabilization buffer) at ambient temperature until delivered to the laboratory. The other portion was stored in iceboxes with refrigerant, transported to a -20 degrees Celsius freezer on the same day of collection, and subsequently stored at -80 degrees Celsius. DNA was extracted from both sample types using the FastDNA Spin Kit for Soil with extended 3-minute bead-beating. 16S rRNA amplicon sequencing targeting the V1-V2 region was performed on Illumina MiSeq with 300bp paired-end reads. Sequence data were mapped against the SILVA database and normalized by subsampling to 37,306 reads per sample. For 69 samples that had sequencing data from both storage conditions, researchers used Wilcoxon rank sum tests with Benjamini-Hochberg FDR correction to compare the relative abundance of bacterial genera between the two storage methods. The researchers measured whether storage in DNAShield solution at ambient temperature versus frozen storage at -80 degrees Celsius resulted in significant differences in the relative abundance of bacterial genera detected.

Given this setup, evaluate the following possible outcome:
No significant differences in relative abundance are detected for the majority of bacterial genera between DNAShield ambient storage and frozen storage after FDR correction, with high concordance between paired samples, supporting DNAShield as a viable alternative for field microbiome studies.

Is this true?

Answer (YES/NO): NO